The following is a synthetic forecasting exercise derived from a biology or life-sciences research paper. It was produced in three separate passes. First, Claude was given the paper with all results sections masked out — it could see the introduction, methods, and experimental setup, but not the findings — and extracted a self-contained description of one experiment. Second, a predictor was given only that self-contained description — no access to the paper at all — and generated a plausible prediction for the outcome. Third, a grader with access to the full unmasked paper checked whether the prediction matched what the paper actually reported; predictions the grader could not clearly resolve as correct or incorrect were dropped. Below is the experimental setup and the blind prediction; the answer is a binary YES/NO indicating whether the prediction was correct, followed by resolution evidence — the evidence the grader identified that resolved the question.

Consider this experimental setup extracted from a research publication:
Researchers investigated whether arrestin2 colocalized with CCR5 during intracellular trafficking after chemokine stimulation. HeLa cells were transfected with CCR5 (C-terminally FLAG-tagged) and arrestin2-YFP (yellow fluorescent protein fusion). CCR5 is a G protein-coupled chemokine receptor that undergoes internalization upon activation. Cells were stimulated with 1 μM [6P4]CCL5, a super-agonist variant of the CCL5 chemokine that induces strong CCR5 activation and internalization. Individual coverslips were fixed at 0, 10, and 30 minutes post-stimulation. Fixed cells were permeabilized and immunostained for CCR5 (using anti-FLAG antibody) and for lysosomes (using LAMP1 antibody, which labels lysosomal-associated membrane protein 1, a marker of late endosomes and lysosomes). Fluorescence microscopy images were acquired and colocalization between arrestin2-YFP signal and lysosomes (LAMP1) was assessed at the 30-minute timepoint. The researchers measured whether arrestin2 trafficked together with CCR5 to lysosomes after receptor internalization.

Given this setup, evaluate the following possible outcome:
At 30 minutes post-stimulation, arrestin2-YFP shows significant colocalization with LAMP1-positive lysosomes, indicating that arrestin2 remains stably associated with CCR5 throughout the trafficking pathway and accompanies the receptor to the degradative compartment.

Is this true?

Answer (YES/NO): NO